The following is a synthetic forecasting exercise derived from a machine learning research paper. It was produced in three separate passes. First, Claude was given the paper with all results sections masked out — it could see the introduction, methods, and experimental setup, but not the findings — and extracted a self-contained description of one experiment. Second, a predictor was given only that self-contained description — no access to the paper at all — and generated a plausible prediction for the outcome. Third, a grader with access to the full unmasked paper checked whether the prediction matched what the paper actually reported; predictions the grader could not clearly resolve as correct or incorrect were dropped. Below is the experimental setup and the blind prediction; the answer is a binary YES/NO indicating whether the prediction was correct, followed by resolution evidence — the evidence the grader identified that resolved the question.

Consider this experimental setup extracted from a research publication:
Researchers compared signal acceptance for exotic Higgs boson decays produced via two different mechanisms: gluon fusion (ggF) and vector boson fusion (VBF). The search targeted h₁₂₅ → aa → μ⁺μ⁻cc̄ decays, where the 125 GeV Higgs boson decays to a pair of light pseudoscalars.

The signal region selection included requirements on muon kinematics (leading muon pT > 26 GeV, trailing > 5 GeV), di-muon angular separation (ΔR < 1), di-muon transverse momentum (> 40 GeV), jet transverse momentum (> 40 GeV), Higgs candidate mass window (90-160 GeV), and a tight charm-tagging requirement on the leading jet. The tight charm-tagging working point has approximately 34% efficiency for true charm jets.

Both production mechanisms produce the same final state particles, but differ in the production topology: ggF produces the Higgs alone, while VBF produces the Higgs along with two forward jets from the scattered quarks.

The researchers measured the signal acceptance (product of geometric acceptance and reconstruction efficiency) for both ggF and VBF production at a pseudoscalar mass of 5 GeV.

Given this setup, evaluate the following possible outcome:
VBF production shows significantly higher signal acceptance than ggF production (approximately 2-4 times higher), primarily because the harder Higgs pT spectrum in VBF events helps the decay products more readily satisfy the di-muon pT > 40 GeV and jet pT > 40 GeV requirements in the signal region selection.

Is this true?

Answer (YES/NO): NO